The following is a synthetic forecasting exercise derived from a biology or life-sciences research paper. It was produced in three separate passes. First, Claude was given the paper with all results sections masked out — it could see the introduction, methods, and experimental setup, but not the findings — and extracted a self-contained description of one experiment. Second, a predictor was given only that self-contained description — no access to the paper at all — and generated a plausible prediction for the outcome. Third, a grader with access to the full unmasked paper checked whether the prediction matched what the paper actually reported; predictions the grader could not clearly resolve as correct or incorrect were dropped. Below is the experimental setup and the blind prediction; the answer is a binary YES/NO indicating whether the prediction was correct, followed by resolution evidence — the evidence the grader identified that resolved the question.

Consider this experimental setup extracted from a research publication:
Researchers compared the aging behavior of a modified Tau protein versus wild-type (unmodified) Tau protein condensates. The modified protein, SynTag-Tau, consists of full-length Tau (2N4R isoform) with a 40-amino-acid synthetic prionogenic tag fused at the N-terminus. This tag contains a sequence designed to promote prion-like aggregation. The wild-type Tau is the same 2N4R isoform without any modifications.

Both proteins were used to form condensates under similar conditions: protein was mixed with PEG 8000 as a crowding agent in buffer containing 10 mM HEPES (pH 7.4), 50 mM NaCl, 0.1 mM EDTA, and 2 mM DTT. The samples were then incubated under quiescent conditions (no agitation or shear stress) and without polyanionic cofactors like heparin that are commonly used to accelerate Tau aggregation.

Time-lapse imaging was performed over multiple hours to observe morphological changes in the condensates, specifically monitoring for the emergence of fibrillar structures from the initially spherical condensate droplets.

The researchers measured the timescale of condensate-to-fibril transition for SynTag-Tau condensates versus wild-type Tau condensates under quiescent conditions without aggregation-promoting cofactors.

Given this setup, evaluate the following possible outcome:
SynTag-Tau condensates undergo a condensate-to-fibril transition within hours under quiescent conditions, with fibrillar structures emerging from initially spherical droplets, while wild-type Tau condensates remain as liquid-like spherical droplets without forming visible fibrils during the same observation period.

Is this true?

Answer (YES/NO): YES